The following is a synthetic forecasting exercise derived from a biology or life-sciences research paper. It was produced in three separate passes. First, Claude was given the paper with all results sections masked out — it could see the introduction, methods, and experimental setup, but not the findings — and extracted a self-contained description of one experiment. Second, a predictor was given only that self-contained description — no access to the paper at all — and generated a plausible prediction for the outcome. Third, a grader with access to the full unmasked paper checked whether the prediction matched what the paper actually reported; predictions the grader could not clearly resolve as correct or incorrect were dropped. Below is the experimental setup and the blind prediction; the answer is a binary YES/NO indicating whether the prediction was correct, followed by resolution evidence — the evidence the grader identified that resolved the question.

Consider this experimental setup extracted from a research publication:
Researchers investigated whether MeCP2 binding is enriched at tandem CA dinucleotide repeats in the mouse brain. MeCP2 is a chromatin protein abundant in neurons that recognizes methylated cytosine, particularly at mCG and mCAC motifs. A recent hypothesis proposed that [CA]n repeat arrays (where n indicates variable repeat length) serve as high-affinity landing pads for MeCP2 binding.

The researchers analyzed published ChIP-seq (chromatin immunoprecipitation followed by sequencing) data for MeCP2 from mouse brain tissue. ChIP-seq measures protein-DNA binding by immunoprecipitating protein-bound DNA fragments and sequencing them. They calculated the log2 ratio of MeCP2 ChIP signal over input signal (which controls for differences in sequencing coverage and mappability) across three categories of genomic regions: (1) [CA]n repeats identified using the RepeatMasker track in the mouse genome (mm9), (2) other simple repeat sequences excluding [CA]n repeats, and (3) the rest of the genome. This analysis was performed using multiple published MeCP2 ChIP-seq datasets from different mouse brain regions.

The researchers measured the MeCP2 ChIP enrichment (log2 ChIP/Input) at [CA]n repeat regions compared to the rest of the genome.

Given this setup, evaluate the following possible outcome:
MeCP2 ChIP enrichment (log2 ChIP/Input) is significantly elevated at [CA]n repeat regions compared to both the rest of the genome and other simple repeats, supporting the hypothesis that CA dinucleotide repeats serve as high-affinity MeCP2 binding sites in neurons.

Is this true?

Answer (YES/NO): NO